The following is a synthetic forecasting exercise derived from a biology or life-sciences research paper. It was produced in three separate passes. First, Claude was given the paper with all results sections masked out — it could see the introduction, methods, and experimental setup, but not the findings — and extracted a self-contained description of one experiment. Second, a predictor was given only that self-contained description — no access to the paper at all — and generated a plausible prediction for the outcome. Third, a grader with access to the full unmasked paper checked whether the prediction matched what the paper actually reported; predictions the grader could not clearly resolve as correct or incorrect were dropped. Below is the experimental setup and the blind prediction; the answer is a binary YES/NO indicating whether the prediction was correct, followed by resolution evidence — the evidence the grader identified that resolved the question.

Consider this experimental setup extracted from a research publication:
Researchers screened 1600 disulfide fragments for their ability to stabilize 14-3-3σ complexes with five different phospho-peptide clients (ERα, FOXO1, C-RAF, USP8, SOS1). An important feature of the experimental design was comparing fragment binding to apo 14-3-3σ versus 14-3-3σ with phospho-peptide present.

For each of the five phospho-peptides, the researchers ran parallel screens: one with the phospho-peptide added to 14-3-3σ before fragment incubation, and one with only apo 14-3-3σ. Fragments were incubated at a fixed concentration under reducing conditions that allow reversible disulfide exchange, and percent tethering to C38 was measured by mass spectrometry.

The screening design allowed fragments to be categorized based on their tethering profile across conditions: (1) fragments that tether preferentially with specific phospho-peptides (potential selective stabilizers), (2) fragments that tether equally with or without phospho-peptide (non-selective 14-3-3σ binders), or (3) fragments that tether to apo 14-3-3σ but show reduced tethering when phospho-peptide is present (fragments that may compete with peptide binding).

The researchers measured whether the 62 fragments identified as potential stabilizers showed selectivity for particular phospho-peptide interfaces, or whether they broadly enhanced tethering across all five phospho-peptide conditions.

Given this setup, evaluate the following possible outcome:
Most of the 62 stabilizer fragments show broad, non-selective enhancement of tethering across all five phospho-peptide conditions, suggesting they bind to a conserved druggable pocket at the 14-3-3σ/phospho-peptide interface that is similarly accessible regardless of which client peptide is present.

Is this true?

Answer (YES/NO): NO